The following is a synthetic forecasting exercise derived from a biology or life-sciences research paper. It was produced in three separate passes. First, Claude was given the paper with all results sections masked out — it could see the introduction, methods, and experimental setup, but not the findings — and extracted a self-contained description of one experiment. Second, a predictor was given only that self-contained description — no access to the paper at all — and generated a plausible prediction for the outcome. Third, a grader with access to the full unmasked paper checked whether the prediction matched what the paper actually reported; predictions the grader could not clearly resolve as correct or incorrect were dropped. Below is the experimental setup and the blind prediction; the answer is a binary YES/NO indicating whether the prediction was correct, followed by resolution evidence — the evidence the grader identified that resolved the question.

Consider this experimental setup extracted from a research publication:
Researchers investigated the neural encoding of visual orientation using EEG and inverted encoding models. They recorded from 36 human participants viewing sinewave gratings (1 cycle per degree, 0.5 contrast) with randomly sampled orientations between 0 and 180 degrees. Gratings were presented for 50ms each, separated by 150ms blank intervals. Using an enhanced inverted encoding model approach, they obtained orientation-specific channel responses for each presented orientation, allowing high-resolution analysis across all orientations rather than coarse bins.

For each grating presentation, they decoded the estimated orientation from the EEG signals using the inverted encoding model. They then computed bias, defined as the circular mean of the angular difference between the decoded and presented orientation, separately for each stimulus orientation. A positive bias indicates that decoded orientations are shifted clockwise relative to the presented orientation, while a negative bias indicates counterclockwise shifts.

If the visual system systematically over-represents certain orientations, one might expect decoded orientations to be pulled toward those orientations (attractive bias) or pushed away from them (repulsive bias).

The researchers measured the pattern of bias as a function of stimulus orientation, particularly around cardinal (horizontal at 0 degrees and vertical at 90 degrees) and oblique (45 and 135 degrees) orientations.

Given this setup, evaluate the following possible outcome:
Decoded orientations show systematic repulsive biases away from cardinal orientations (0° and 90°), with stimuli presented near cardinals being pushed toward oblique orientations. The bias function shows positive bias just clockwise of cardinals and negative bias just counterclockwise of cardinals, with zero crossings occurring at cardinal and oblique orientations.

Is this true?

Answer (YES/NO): NO